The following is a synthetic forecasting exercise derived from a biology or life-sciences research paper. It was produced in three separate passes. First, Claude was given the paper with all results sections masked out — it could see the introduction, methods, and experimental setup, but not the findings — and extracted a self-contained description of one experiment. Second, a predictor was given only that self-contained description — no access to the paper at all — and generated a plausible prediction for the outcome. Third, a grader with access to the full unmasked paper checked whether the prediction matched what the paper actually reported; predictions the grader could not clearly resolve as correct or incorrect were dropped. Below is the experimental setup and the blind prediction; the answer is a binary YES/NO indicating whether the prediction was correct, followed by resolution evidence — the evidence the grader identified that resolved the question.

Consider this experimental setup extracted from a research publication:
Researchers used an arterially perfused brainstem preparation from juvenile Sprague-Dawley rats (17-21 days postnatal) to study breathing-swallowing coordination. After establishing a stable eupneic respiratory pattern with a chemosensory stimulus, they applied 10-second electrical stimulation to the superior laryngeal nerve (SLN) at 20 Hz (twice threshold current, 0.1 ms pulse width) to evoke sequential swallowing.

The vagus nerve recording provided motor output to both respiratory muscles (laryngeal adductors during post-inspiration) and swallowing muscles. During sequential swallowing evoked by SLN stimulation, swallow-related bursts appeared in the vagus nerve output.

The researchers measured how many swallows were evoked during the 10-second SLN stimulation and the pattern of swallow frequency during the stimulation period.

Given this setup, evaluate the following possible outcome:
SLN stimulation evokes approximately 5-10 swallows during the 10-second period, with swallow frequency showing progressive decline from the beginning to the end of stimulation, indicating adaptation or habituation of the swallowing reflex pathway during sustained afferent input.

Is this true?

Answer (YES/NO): NO